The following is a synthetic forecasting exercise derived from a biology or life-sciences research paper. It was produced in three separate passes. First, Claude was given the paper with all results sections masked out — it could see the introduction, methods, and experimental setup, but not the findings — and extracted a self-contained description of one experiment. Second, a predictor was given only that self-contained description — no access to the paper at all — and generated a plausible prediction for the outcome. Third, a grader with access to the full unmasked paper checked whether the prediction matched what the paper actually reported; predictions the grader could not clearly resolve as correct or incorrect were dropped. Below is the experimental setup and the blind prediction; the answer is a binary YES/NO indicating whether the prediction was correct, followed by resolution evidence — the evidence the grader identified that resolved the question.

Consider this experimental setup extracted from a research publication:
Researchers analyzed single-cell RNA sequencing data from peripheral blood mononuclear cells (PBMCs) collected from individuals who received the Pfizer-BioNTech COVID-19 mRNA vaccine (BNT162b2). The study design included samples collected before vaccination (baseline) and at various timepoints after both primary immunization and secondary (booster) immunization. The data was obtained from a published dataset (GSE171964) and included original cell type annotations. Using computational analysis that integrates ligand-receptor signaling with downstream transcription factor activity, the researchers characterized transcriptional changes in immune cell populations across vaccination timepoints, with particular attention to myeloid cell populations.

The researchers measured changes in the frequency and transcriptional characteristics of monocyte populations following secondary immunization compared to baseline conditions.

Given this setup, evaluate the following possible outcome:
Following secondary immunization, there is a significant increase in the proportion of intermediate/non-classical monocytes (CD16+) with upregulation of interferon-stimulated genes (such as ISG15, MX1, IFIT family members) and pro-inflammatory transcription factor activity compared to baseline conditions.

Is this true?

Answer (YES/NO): NO